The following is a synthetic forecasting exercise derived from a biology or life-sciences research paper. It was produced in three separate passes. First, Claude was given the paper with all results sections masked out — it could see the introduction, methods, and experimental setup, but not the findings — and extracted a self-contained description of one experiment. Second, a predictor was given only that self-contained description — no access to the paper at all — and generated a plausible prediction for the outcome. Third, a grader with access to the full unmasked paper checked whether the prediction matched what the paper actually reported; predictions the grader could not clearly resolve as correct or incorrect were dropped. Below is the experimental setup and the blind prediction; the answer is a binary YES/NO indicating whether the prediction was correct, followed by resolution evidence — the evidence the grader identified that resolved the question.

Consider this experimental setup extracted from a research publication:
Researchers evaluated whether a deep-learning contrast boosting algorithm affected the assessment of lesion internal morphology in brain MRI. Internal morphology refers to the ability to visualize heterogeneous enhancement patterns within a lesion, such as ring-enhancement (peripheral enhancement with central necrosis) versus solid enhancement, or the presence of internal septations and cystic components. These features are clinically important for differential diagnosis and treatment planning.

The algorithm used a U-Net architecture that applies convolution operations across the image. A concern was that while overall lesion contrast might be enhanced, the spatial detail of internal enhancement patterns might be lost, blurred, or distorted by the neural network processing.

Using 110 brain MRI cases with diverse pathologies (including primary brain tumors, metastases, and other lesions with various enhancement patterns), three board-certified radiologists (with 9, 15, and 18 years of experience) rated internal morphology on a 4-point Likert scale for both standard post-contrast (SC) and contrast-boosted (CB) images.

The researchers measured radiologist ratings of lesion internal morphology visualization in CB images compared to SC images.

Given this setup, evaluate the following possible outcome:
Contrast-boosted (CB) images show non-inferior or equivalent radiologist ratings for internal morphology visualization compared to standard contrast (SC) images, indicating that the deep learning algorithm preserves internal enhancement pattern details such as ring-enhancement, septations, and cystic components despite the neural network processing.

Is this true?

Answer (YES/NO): YES